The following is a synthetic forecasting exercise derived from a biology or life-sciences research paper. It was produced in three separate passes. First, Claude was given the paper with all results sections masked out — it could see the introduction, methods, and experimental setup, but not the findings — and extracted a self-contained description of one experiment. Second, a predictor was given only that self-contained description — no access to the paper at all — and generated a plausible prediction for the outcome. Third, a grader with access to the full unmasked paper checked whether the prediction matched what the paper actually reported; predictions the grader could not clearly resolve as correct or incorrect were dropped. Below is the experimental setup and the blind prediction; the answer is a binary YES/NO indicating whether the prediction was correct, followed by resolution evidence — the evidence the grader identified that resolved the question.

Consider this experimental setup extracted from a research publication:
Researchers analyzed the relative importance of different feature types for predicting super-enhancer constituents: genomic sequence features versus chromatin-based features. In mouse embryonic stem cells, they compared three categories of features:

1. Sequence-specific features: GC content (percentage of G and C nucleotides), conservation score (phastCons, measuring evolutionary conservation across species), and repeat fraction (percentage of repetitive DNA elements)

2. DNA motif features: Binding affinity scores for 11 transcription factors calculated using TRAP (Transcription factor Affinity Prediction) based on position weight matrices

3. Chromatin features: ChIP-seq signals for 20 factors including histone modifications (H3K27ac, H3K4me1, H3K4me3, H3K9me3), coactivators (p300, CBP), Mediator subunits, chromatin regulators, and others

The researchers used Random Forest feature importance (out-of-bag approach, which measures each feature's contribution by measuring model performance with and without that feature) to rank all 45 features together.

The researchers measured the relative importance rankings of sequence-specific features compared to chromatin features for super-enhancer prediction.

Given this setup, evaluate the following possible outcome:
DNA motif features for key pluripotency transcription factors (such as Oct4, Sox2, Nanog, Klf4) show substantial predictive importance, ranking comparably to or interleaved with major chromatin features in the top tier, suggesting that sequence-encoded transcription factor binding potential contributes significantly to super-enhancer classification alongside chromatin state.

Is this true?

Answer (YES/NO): NO